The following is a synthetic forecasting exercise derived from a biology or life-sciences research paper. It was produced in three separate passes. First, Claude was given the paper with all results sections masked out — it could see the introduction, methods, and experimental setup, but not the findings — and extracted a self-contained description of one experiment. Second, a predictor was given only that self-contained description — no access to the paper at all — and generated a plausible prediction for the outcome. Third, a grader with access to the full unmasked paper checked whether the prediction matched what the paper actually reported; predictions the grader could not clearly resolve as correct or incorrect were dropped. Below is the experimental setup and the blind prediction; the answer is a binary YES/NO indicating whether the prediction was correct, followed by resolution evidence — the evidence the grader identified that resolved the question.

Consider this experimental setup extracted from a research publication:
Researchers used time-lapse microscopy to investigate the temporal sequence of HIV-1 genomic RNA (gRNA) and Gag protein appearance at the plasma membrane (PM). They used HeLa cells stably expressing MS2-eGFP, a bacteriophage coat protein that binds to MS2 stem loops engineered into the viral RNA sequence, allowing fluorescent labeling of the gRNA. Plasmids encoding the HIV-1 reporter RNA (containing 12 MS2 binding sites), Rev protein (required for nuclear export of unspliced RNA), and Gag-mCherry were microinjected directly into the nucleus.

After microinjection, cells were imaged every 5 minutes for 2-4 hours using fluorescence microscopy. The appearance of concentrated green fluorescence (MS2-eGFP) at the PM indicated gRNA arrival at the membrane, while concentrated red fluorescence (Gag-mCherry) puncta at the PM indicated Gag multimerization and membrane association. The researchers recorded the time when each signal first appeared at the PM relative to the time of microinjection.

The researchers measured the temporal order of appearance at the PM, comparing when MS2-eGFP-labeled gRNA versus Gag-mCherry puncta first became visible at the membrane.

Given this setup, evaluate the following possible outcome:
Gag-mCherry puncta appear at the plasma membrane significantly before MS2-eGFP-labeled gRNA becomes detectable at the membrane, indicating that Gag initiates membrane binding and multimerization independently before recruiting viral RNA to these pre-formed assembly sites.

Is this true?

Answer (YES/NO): YES